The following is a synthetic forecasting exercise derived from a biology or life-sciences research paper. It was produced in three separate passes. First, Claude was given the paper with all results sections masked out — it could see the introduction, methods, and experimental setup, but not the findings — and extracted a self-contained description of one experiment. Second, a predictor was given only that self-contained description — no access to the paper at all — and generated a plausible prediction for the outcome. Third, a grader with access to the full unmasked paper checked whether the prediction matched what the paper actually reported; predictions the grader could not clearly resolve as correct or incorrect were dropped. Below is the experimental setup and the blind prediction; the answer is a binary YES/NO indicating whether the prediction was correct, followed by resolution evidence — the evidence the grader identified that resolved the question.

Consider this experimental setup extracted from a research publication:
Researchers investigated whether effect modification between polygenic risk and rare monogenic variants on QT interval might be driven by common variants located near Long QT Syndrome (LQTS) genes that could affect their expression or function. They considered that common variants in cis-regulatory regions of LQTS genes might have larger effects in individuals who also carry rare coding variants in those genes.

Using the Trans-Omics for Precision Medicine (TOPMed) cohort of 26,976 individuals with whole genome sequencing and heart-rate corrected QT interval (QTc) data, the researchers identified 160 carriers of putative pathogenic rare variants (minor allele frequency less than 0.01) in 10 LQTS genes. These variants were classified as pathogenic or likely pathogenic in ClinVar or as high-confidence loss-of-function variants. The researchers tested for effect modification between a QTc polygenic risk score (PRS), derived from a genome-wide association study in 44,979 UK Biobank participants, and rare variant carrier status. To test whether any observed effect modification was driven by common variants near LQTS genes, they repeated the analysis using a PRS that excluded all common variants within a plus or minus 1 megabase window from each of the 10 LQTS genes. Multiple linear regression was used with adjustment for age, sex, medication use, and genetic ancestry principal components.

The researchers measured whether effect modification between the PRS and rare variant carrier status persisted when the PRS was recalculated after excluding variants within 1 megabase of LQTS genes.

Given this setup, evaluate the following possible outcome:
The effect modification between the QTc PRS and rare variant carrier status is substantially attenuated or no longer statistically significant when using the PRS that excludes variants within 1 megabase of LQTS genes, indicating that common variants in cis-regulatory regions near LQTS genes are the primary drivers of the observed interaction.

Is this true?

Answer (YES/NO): NO